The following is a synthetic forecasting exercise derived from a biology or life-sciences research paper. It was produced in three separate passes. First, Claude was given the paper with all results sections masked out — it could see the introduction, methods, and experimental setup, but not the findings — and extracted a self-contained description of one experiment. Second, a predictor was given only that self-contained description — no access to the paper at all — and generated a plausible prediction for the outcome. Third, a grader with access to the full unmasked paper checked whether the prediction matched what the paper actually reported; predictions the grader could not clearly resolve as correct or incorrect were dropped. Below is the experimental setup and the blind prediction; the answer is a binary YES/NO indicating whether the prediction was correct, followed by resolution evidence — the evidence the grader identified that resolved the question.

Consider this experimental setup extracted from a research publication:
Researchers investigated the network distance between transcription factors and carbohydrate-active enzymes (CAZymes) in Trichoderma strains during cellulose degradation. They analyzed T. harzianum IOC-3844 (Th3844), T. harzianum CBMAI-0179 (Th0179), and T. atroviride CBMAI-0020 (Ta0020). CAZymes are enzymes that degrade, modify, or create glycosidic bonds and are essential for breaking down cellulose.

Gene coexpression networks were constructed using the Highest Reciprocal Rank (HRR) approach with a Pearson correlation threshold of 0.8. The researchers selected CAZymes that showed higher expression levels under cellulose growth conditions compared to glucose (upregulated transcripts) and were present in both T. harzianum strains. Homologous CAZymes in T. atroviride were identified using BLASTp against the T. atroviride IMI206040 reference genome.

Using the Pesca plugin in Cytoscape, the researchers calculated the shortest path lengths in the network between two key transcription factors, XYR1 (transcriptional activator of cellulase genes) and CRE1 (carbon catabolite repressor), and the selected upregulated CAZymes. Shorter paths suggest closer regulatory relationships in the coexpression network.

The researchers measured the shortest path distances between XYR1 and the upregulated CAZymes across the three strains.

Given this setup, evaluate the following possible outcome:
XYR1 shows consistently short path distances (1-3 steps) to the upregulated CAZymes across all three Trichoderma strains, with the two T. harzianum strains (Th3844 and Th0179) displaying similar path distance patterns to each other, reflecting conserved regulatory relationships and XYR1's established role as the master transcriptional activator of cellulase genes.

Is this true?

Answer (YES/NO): NO